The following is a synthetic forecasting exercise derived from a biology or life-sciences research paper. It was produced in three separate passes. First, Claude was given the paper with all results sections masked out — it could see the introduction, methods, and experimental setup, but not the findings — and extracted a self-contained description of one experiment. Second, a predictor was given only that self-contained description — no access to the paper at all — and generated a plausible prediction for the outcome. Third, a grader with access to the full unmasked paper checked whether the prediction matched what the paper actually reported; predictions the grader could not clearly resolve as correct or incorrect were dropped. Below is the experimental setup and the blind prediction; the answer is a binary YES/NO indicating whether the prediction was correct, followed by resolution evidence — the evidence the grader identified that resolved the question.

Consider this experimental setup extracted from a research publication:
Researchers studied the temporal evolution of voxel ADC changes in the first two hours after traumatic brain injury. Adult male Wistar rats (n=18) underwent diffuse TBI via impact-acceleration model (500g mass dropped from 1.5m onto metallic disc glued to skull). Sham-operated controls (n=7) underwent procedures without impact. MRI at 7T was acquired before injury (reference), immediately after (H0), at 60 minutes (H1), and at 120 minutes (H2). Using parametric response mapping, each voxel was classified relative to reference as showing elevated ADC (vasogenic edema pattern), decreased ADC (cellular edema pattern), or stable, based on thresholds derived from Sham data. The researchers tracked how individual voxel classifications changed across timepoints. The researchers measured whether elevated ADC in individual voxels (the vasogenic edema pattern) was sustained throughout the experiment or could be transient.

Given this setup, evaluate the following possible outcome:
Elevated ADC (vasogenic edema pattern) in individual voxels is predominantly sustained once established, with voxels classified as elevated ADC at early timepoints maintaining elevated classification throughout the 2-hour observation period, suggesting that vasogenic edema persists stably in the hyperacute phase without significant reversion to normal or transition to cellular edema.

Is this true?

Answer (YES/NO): NO